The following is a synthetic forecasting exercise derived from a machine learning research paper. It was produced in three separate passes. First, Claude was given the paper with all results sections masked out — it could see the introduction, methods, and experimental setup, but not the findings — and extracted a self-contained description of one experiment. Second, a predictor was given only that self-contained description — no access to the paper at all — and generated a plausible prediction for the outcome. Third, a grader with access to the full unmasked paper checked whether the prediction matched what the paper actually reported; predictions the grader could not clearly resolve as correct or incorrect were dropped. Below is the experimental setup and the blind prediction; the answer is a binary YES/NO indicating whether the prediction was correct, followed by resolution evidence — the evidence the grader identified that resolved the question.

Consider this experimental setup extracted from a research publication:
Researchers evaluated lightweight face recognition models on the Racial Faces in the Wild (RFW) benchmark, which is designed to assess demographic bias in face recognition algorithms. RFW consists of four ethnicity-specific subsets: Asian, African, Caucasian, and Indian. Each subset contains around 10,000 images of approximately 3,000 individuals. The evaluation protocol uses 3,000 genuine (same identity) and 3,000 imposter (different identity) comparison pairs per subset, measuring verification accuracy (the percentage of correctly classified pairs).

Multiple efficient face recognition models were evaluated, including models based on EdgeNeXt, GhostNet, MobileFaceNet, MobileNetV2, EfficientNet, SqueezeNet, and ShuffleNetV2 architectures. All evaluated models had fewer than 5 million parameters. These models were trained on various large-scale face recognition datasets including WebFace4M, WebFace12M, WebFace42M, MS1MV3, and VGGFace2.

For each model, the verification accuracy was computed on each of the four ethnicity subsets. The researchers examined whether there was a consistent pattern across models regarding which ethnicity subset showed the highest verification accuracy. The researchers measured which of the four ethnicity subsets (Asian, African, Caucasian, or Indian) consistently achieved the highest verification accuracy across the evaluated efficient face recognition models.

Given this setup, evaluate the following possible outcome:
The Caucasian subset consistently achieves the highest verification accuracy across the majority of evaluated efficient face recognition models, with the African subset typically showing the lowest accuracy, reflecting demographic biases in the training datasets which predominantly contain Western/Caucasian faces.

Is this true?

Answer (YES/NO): NO